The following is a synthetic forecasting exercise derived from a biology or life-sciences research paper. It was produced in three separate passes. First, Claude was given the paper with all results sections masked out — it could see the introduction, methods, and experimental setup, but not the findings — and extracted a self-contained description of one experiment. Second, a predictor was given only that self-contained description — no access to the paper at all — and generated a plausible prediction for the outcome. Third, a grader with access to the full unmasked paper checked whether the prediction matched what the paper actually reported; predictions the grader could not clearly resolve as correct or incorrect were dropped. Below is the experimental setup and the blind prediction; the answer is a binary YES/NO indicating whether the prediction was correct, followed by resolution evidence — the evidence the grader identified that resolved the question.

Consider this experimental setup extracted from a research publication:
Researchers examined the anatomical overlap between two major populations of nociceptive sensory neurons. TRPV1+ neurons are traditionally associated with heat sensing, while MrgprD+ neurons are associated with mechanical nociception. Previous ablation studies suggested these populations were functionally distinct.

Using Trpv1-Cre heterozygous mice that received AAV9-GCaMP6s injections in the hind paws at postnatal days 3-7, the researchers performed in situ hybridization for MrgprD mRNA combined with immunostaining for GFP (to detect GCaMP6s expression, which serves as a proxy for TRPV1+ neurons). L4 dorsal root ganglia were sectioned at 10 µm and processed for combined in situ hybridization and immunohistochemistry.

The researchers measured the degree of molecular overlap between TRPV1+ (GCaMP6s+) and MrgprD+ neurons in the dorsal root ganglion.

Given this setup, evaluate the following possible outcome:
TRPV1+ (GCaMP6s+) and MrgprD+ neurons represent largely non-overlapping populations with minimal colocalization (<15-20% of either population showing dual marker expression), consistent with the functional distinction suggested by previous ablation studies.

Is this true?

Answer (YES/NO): YES